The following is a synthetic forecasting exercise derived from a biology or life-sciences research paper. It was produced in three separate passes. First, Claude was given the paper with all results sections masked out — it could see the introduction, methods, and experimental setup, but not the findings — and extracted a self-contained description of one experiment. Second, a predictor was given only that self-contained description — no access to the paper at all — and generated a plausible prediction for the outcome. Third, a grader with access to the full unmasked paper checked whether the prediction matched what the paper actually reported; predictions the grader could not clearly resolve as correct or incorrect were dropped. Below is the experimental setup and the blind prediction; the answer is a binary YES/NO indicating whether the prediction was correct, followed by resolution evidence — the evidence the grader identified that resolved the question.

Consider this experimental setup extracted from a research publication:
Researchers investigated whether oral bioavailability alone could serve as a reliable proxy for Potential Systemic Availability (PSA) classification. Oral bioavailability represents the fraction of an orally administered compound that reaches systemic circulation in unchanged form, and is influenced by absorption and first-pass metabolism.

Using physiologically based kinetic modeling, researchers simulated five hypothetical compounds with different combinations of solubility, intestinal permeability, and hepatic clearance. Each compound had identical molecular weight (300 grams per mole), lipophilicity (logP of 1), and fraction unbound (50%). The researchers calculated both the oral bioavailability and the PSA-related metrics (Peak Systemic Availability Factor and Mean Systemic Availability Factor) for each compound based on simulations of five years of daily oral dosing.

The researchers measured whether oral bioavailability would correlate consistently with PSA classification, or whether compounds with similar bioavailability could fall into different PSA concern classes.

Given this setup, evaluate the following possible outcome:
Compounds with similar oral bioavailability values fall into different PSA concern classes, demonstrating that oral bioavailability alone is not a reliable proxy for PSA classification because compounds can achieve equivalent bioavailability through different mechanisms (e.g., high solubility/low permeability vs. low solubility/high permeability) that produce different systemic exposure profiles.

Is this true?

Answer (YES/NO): NO